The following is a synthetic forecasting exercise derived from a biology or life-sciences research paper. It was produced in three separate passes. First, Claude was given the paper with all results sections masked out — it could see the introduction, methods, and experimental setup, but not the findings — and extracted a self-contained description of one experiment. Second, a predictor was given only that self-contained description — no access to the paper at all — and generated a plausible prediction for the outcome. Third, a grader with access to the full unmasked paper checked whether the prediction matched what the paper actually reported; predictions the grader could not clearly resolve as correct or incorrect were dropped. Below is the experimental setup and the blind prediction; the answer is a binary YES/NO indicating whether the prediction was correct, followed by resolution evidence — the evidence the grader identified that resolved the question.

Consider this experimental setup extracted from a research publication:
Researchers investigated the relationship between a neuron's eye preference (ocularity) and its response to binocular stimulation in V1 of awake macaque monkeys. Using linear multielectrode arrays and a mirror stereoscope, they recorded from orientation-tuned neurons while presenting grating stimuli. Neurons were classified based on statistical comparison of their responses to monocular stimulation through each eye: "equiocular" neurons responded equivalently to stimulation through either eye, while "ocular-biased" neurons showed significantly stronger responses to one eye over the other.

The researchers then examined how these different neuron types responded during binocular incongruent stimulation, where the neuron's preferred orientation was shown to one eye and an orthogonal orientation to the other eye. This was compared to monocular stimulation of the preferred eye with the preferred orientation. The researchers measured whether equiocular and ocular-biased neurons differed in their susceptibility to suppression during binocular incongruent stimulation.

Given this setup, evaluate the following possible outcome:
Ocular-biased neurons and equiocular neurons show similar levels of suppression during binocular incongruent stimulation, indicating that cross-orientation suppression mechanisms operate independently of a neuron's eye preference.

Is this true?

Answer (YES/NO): YES